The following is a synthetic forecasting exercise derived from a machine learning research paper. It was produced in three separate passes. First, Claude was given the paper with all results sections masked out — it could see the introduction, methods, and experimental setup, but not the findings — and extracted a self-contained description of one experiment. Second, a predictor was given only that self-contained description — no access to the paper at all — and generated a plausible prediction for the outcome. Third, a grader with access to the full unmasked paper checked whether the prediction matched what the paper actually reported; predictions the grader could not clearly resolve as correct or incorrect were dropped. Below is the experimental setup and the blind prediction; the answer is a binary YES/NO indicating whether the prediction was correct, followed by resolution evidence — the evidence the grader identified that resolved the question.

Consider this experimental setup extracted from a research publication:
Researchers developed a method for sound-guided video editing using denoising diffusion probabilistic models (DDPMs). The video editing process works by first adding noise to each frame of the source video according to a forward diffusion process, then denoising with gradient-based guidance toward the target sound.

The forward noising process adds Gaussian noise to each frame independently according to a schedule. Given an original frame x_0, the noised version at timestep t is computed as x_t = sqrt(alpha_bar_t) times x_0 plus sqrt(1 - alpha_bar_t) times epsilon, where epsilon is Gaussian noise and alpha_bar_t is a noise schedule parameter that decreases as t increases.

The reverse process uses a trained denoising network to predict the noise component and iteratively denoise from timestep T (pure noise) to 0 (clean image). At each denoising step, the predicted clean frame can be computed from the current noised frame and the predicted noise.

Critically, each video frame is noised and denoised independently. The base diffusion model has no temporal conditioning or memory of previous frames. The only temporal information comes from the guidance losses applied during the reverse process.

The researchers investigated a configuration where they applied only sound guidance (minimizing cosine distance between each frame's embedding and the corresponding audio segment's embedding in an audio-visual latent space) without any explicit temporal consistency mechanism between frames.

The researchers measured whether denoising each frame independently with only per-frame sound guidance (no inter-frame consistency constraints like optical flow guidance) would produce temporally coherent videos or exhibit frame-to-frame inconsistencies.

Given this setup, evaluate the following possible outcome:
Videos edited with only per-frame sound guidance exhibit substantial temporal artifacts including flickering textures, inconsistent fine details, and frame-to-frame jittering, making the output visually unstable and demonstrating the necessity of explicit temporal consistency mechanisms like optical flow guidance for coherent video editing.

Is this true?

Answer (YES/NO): YES